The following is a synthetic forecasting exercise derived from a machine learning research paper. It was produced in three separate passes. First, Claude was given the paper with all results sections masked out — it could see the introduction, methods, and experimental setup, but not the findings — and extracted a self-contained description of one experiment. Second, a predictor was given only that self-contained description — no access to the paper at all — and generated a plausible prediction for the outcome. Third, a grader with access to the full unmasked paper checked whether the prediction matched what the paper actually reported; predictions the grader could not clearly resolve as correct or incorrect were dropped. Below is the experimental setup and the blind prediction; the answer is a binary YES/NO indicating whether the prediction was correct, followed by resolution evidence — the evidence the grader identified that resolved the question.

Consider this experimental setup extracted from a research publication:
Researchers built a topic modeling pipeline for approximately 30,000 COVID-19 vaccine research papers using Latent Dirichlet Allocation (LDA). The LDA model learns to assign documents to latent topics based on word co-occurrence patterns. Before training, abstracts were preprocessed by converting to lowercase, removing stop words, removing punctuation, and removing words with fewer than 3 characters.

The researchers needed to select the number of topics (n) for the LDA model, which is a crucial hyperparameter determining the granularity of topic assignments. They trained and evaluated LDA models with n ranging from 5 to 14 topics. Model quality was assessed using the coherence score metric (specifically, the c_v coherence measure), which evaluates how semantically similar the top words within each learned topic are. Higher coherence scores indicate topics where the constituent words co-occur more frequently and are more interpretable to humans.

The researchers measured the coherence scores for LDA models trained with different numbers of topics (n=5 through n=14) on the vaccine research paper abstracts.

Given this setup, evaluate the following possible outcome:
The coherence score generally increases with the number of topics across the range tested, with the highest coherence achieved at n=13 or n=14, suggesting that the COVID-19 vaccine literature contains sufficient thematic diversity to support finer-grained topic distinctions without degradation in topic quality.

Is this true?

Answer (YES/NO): NO